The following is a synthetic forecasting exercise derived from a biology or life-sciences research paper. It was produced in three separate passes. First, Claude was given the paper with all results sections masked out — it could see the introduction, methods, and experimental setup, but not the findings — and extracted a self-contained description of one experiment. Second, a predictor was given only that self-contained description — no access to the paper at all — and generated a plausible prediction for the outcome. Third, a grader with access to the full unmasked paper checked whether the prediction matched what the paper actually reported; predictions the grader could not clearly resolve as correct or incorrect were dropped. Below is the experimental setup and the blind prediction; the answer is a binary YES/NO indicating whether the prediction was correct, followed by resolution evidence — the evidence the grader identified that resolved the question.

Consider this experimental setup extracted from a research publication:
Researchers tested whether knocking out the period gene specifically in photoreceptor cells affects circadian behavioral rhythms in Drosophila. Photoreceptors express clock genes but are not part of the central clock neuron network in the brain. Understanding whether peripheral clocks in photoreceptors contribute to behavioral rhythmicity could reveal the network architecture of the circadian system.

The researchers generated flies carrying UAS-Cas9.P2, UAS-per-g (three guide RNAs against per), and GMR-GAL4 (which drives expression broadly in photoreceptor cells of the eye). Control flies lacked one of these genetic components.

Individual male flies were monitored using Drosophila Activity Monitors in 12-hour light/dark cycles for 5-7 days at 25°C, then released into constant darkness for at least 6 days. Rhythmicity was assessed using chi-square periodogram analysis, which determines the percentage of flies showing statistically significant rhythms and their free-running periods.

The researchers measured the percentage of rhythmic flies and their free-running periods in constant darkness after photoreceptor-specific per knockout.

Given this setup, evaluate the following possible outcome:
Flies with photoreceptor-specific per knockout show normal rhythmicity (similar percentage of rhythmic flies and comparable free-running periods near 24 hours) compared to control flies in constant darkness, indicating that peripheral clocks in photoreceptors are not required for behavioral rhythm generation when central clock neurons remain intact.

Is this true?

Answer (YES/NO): YES